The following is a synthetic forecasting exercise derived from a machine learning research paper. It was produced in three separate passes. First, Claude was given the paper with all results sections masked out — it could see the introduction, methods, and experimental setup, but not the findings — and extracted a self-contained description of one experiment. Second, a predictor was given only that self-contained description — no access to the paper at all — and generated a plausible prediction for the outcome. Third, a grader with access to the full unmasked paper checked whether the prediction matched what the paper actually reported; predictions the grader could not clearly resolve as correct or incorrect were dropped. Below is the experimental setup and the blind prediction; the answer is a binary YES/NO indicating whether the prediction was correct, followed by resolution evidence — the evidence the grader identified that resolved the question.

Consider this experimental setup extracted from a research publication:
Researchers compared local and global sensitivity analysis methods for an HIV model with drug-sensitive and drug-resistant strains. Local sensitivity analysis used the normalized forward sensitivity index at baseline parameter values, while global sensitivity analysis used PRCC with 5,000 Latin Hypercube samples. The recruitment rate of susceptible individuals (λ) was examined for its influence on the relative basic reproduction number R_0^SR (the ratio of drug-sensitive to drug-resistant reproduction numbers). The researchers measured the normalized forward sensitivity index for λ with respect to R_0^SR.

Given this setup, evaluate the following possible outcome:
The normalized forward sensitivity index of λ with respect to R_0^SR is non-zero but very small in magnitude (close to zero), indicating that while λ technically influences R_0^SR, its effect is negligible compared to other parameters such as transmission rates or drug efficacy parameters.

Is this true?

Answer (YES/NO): NO